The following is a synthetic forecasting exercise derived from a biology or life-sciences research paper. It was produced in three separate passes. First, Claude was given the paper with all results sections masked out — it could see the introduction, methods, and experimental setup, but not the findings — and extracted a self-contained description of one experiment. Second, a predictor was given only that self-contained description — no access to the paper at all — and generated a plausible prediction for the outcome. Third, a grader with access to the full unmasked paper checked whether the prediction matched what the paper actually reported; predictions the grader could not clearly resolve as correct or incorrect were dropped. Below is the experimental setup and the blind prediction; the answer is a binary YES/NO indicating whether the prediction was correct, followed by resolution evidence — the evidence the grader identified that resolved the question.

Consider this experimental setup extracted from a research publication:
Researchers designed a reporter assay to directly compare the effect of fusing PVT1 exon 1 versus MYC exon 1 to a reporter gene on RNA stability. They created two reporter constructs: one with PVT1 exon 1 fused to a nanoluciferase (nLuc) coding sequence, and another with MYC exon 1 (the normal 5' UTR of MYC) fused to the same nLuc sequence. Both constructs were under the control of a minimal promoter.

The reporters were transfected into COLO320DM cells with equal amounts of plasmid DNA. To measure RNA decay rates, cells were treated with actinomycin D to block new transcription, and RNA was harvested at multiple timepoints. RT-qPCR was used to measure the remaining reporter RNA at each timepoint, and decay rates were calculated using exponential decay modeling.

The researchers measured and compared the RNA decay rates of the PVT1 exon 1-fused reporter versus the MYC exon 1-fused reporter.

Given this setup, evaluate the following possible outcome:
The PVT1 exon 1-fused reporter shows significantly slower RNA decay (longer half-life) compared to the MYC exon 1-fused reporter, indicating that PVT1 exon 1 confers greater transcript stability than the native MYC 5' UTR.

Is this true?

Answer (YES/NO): YES